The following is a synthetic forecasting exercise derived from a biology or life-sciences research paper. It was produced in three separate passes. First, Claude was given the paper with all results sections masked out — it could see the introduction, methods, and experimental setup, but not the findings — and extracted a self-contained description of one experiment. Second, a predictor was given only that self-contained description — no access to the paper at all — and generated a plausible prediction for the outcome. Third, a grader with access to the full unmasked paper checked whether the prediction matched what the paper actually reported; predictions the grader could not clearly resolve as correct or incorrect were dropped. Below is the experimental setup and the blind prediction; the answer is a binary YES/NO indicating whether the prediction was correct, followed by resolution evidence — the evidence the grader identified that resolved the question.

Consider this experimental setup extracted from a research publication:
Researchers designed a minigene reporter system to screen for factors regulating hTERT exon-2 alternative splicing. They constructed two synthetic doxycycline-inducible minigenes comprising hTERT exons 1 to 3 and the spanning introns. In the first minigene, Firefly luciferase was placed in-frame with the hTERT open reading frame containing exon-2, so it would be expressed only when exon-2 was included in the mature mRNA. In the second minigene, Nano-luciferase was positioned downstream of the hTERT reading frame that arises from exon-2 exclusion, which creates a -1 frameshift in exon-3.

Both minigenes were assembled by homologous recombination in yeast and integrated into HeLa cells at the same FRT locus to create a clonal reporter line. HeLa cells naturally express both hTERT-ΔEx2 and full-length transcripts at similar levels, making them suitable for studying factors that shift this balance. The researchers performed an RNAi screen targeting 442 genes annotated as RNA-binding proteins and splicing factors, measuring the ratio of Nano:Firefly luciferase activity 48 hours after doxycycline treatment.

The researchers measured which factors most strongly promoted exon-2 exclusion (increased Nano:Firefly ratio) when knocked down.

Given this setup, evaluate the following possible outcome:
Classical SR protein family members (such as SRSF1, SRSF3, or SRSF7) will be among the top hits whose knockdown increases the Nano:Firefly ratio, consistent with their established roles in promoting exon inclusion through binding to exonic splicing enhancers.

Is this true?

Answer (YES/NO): NO